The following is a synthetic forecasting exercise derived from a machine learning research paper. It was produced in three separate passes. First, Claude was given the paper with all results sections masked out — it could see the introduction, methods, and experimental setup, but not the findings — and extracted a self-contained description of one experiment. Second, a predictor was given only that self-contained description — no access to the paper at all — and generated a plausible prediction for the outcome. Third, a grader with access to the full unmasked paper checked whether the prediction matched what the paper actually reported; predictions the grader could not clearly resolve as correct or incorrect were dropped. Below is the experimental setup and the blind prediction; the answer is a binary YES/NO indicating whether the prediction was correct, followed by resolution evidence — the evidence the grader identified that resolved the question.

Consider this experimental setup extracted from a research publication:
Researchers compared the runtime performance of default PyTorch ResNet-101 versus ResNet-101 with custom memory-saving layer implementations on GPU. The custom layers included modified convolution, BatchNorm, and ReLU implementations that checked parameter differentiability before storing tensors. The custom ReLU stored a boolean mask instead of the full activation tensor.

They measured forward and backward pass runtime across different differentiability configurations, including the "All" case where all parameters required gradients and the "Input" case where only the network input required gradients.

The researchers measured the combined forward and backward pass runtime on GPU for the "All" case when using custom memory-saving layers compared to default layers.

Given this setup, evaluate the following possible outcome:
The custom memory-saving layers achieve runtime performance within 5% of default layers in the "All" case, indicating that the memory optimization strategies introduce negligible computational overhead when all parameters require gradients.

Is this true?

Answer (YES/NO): NO